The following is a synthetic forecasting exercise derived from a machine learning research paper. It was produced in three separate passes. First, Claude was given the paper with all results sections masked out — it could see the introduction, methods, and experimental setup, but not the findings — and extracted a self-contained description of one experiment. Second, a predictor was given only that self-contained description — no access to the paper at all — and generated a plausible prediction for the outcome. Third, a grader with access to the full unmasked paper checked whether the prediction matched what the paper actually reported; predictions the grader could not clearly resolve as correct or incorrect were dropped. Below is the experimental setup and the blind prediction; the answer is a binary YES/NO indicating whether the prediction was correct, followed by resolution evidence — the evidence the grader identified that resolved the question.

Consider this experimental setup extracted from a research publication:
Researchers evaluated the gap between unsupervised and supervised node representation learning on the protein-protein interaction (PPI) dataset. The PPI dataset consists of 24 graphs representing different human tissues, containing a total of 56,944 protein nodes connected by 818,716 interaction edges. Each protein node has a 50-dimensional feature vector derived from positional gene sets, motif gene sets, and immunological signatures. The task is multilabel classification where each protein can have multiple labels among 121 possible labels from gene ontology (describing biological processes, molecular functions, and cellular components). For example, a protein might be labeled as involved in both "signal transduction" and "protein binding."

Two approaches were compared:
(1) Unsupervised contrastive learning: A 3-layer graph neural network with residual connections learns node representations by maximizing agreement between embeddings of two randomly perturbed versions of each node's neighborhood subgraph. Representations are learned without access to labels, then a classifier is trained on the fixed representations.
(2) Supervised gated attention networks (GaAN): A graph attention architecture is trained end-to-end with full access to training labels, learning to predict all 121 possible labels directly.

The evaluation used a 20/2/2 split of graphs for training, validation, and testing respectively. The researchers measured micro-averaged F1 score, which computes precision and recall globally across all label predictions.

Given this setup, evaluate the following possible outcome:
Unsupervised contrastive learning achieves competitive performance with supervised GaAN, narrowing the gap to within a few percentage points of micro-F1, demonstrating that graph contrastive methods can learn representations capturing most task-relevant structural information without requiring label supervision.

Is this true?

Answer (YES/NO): NO